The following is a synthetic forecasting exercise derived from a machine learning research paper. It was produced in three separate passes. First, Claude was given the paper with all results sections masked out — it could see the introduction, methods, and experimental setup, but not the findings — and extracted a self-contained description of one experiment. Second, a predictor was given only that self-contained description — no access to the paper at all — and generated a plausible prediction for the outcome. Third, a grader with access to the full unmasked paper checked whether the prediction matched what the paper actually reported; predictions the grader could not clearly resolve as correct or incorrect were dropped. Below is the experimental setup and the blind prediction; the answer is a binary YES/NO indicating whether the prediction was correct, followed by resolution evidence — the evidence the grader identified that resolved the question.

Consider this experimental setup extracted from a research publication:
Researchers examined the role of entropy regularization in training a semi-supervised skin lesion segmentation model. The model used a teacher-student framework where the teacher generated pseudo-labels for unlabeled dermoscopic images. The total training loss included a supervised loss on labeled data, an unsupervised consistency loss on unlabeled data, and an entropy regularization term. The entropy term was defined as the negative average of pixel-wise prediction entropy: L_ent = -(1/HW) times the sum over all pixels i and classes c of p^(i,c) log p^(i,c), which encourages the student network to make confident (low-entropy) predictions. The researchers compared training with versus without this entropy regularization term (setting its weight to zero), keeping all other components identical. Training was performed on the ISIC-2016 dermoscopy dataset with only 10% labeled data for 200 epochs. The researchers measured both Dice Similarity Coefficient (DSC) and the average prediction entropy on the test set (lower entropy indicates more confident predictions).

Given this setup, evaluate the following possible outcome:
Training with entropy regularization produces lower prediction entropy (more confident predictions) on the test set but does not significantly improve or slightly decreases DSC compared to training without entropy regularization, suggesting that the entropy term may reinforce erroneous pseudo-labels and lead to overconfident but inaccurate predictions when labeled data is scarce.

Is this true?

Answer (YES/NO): NO